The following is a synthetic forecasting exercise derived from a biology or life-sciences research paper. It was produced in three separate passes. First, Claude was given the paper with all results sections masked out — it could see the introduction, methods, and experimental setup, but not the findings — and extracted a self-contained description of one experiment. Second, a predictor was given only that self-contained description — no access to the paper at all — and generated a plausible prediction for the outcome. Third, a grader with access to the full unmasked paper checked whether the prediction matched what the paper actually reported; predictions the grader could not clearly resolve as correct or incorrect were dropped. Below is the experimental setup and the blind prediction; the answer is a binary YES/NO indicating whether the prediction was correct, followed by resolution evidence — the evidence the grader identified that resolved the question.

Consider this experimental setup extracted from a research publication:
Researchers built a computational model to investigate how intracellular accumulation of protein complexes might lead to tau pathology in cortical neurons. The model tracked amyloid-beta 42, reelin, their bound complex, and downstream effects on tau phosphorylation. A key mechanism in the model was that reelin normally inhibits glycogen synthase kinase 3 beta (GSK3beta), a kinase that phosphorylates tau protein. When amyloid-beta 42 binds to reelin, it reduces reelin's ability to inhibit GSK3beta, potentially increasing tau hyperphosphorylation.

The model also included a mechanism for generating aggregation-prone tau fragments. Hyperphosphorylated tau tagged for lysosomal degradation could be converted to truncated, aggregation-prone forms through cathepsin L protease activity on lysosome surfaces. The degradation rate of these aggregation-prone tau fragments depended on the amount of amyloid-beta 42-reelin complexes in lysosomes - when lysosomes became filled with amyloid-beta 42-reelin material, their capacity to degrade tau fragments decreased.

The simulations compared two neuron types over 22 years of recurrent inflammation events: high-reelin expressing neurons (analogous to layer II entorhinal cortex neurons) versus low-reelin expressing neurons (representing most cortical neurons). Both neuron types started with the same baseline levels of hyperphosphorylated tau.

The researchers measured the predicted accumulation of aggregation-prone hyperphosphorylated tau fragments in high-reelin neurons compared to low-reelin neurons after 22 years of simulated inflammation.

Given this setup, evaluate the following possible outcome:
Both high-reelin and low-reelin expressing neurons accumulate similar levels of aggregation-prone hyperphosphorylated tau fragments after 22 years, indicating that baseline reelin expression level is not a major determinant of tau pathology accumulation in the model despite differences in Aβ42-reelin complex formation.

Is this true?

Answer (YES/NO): NO